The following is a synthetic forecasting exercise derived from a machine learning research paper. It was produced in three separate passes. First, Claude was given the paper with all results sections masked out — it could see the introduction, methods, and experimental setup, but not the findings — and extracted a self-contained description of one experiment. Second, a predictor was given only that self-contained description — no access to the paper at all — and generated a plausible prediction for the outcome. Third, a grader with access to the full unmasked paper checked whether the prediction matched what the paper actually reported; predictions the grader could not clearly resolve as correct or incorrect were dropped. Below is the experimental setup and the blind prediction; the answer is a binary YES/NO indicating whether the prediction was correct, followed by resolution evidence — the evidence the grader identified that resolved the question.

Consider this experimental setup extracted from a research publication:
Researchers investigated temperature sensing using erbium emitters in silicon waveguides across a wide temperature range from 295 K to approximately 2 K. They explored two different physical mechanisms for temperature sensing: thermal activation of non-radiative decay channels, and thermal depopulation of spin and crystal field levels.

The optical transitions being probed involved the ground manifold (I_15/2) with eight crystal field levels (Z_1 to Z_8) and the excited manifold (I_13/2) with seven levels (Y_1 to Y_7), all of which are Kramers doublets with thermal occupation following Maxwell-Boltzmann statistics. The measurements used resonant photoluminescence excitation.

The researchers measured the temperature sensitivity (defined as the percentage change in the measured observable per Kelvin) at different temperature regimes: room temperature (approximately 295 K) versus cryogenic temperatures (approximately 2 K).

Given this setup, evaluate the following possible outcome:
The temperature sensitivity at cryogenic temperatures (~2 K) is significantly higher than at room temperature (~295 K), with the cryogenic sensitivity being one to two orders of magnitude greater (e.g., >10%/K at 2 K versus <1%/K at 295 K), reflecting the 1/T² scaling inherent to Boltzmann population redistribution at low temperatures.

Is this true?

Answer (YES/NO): NO